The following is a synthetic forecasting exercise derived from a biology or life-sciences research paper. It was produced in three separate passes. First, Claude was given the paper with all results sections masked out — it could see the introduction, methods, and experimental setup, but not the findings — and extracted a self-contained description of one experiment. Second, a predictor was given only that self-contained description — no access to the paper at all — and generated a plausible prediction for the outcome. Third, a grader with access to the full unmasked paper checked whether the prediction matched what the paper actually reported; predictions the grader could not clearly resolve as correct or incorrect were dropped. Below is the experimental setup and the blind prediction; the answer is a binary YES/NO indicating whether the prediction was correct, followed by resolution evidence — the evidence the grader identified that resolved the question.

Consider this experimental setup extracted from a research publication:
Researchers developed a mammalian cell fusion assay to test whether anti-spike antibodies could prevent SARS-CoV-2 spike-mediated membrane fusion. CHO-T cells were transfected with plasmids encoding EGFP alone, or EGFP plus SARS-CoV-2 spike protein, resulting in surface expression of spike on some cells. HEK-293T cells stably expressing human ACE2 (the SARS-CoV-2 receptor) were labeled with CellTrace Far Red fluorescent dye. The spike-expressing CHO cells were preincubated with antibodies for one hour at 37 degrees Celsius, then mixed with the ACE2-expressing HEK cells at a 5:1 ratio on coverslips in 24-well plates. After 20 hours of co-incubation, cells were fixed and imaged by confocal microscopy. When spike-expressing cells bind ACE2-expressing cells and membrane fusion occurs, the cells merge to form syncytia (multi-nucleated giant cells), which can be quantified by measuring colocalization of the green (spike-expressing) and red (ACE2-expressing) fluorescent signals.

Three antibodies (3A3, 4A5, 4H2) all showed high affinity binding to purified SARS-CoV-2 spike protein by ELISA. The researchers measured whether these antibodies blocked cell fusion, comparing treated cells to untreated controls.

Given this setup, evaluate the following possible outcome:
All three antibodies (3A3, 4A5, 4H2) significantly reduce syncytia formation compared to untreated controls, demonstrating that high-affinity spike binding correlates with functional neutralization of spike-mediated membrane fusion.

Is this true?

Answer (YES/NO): NO